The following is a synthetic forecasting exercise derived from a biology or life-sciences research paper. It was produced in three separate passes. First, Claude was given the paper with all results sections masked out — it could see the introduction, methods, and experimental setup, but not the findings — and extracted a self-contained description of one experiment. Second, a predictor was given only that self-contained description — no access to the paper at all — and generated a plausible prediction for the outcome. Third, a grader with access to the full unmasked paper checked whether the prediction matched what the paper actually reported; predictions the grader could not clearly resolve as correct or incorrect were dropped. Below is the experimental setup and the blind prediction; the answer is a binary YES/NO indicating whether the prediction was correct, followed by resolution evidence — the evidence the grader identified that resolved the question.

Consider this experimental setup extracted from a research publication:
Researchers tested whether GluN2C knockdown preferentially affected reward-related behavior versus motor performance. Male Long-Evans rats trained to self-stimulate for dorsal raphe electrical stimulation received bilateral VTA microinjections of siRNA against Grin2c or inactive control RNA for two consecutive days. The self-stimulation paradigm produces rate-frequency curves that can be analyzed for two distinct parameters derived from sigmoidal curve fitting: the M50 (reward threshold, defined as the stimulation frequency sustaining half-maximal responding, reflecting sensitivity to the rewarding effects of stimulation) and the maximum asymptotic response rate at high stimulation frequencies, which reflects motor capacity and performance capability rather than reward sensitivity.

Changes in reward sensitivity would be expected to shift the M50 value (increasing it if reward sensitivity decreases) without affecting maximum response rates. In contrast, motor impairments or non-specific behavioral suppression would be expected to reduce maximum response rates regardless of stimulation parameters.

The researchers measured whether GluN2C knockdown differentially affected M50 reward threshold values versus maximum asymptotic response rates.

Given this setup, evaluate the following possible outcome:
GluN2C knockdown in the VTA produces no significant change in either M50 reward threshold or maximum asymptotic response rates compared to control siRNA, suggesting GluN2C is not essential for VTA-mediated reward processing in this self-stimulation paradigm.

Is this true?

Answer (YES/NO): NO